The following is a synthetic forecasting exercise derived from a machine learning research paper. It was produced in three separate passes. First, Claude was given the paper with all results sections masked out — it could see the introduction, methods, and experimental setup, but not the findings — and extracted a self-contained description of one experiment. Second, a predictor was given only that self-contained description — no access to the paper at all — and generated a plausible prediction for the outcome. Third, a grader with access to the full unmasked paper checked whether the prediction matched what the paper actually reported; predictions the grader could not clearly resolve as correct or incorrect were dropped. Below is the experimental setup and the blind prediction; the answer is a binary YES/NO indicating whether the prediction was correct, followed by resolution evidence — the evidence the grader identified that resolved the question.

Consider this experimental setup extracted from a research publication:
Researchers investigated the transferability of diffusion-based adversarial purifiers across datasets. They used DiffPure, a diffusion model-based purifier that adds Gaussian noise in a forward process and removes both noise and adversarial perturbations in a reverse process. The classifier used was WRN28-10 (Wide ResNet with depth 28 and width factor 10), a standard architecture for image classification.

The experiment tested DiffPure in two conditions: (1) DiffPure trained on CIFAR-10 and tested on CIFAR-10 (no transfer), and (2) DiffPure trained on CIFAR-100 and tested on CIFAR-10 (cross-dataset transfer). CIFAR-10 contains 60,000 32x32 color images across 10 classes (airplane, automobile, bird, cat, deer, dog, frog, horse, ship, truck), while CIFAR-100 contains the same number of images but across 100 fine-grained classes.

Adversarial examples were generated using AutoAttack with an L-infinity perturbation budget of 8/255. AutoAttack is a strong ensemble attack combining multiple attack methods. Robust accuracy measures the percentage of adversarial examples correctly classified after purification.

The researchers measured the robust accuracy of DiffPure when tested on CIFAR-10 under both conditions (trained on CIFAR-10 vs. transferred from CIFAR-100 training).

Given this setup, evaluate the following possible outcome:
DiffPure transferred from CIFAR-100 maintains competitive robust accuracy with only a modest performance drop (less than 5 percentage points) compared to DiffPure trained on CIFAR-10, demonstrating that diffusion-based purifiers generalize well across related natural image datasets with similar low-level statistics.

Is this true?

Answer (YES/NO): NO